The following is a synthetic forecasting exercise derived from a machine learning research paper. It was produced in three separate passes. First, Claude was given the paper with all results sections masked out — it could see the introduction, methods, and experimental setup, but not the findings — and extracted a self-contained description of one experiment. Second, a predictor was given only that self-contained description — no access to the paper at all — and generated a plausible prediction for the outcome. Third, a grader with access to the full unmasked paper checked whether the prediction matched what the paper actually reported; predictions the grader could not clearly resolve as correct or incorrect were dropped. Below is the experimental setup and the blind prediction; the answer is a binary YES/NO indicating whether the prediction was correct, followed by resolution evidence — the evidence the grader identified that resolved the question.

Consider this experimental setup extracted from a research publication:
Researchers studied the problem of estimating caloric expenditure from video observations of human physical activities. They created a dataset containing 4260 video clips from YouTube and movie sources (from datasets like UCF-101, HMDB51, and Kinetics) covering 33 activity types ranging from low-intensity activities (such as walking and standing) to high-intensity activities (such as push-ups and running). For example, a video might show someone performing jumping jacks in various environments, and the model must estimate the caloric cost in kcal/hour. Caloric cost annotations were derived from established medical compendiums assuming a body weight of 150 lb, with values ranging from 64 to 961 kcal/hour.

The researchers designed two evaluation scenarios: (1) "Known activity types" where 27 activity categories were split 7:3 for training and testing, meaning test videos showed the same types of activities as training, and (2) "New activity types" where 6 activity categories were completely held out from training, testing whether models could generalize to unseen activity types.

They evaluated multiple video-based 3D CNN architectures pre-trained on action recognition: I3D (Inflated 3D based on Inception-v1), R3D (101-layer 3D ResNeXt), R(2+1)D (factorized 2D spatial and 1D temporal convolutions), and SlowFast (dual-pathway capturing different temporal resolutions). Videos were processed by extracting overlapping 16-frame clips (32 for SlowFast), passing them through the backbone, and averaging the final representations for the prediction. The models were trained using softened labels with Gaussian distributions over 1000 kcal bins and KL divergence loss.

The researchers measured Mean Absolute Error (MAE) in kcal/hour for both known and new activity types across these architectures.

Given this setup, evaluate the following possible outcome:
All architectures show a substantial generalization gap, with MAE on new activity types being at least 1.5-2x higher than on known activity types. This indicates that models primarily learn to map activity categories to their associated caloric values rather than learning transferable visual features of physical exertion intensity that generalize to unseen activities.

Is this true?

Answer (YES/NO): YES